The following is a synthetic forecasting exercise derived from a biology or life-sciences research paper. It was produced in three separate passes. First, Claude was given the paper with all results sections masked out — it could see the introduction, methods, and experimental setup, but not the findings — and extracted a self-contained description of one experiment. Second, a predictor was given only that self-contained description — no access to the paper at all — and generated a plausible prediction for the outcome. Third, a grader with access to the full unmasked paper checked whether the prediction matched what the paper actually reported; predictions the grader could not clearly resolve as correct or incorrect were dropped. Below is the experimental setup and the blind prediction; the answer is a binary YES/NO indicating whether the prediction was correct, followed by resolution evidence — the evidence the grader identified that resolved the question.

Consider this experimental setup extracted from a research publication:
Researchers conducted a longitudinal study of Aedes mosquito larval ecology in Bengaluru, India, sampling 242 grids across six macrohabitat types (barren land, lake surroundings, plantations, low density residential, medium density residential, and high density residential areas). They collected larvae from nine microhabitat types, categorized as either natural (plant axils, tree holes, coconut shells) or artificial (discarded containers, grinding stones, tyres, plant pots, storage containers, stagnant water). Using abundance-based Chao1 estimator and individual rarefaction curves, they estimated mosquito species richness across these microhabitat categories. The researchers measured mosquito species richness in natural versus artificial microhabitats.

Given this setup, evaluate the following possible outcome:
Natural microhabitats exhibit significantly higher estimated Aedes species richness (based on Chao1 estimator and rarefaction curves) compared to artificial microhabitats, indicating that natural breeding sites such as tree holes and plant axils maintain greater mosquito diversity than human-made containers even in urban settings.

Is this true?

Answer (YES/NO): NO